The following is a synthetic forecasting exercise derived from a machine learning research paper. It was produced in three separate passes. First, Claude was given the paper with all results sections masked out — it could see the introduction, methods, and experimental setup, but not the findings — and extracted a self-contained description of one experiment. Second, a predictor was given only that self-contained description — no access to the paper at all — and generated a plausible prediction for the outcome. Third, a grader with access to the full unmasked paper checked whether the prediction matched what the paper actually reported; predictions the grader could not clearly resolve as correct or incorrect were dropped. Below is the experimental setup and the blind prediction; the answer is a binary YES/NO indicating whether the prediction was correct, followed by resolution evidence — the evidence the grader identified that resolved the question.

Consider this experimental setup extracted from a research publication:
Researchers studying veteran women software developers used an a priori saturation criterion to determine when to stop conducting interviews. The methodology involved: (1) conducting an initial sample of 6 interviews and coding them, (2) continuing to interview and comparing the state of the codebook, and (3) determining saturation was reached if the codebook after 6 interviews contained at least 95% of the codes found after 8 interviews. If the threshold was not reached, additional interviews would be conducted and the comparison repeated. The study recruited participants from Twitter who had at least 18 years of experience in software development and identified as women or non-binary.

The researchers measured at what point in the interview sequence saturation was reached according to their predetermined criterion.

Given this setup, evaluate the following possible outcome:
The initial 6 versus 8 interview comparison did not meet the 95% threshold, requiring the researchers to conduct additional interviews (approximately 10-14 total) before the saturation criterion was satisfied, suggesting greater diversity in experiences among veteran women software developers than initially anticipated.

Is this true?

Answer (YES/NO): YES